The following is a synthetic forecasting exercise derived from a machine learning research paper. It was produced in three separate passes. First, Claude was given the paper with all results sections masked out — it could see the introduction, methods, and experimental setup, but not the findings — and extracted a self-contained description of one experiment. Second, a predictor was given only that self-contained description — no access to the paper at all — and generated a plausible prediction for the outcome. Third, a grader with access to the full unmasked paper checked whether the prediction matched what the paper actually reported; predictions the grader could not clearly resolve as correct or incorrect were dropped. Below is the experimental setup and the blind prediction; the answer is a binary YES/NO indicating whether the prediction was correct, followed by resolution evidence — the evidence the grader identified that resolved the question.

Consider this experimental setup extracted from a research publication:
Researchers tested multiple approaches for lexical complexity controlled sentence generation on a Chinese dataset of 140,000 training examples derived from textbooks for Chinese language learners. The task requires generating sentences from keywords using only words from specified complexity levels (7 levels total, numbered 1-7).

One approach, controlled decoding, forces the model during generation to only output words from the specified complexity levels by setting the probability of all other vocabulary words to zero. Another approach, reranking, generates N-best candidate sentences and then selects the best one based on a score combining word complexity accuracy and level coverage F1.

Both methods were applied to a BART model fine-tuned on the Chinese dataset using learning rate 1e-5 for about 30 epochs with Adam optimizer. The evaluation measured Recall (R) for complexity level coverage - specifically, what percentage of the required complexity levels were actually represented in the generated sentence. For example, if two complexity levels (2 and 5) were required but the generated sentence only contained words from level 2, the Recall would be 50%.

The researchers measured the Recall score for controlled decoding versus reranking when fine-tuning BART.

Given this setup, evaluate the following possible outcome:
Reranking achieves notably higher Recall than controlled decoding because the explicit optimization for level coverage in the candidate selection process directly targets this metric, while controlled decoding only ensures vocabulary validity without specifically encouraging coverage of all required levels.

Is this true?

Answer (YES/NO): YES